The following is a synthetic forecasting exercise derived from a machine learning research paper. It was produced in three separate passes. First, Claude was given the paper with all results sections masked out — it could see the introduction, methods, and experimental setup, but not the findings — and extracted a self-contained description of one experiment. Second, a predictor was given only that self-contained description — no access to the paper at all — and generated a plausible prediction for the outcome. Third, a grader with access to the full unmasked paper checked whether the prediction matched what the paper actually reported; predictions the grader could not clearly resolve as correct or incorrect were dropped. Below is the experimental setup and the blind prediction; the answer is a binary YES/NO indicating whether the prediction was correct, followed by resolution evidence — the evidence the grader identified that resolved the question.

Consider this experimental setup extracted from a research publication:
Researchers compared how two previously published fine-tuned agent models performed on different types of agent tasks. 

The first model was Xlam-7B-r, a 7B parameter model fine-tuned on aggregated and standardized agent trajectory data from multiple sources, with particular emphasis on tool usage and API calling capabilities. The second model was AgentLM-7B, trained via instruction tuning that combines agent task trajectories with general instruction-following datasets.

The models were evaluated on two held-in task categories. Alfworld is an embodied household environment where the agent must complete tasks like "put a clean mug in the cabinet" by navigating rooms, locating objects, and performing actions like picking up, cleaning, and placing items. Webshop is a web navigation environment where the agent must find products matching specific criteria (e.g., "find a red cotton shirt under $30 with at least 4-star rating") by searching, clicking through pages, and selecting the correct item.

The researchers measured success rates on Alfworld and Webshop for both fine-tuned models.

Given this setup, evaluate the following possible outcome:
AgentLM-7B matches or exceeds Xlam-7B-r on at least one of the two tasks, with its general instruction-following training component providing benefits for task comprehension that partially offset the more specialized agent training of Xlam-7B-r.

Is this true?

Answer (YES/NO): YES